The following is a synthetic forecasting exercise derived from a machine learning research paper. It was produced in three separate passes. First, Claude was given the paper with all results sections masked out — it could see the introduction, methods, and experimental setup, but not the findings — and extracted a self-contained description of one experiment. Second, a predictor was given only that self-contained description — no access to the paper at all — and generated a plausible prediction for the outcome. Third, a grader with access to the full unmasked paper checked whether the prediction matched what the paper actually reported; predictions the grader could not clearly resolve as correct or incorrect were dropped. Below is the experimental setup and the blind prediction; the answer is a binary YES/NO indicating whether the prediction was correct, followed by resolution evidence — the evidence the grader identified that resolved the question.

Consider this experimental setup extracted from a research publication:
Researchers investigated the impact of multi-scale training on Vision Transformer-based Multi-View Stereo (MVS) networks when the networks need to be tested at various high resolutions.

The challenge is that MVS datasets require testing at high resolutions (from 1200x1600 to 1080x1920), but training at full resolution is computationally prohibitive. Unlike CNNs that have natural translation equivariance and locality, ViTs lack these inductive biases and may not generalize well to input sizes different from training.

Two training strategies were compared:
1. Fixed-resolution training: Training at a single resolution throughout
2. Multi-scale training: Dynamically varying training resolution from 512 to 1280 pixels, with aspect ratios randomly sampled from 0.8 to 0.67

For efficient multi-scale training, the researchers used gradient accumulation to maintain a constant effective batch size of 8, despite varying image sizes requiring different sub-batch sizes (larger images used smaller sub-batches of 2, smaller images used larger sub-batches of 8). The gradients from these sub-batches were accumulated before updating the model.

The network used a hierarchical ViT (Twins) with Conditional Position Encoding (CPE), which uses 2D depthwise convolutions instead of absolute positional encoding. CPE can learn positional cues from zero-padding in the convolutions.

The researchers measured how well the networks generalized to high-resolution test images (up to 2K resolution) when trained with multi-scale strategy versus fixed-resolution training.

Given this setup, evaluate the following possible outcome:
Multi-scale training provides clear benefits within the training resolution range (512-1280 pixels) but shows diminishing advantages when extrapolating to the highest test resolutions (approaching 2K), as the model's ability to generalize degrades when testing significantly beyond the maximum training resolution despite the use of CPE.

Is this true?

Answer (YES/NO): NO